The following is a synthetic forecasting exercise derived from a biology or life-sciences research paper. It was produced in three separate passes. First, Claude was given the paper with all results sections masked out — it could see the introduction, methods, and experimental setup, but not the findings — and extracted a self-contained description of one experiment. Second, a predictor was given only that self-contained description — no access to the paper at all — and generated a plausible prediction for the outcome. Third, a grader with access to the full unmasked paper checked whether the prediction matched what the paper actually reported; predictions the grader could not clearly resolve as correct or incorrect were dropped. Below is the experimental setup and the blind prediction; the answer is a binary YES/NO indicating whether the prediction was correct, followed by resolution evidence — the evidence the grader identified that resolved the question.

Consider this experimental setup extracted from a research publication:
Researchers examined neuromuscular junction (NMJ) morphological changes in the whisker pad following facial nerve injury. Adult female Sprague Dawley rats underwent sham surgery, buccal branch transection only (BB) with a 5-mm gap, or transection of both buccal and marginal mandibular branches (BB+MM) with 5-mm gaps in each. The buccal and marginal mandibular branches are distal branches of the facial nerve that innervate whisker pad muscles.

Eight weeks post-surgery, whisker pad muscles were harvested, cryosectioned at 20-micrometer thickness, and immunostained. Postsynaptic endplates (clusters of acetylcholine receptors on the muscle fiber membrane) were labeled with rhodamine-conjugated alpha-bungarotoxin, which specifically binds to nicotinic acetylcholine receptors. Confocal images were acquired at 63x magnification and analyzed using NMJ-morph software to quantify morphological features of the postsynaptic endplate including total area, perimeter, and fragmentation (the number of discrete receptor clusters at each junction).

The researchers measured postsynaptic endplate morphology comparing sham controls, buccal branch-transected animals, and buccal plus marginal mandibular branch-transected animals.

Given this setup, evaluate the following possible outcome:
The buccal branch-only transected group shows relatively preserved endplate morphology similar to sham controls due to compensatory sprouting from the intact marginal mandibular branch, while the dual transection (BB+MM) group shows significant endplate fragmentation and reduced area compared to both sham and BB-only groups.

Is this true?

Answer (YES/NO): YES